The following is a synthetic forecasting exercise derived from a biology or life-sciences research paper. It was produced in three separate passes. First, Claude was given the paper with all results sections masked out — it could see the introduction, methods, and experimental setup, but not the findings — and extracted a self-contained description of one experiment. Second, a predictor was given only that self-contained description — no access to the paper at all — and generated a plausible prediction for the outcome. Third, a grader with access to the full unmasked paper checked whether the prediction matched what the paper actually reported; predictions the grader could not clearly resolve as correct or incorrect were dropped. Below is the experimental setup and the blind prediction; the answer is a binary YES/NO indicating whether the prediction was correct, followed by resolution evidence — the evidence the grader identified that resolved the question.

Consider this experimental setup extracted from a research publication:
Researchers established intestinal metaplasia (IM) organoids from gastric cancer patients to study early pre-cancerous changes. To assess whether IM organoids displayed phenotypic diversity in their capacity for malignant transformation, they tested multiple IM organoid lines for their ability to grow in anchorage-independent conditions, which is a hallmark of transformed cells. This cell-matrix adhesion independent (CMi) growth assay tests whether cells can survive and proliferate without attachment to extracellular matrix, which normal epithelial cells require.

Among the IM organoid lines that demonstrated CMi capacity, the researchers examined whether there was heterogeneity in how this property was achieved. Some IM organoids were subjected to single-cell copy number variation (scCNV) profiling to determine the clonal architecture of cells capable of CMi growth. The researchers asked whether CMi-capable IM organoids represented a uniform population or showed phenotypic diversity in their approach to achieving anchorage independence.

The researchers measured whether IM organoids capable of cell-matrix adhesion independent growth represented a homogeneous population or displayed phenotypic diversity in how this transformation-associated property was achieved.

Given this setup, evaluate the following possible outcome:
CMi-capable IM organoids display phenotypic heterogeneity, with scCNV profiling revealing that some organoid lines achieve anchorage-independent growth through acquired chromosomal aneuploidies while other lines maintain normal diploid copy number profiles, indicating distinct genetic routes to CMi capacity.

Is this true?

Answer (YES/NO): NO